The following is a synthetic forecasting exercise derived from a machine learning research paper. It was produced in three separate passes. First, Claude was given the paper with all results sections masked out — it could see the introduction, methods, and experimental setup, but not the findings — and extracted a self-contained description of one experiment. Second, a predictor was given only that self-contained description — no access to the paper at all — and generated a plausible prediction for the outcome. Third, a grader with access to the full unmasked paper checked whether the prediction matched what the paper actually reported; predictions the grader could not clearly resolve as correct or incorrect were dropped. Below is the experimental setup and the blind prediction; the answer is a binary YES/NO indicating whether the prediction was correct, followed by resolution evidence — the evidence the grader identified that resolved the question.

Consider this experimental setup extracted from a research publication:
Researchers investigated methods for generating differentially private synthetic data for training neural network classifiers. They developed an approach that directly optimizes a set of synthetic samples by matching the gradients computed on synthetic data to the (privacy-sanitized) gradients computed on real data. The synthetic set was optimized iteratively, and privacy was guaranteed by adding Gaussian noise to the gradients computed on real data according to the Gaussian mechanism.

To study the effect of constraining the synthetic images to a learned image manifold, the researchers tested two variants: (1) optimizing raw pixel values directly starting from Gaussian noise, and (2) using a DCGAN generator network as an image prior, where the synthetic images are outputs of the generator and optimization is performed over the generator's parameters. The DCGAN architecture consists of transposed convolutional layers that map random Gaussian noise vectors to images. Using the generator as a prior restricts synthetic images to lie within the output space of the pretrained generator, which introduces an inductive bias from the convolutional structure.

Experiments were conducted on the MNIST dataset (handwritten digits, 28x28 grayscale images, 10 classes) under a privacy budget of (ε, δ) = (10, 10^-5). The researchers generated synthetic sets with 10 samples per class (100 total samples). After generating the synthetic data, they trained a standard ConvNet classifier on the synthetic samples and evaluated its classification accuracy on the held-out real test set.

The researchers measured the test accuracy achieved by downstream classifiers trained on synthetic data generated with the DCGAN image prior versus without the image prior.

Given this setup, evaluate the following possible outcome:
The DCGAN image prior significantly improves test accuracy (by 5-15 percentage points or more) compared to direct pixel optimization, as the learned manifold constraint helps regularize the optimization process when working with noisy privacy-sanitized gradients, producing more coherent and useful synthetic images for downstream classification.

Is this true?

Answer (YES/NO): NO